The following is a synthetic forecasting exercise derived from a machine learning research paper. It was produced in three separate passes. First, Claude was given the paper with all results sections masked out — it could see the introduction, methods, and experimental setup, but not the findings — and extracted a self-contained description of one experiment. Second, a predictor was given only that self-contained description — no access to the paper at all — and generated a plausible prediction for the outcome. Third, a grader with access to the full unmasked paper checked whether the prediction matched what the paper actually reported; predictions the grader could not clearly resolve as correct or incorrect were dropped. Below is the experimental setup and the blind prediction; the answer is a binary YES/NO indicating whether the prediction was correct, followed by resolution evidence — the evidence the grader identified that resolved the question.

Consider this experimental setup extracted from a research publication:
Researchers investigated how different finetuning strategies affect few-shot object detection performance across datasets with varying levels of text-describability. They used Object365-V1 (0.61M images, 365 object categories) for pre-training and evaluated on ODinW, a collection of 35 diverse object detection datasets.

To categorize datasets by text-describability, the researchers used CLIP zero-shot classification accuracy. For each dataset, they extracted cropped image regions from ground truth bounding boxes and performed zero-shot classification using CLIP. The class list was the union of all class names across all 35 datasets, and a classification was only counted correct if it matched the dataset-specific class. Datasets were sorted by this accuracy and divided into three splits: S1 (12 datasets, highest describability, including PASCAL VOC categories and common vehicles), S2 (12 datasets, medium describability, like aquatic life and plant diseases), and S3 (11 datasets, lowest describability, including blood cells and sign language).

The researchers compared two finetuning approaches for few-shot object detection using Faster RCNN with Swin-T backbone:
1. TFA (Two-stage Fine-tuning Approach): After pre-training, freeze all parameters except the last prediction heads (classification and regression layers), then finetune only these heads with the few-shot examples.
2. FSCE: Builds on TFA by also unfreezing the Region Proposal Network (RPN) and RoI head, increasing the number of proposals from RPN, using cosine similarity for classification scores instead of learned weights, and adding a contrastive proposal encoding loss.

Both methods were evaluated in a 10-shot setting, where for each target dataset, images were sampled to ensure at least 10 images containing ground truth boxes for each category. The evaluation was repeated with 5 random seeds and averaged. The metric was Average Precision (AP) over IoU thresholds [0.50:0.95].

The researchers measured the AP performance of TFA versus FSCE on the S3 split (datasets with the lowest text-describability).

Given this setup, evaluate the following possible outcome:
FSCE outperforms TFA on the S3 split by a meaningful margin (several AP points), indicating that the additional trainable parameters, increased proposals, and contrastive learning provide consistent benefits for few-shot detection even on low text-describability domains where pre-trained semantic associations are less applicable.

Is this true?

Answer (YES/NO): YES